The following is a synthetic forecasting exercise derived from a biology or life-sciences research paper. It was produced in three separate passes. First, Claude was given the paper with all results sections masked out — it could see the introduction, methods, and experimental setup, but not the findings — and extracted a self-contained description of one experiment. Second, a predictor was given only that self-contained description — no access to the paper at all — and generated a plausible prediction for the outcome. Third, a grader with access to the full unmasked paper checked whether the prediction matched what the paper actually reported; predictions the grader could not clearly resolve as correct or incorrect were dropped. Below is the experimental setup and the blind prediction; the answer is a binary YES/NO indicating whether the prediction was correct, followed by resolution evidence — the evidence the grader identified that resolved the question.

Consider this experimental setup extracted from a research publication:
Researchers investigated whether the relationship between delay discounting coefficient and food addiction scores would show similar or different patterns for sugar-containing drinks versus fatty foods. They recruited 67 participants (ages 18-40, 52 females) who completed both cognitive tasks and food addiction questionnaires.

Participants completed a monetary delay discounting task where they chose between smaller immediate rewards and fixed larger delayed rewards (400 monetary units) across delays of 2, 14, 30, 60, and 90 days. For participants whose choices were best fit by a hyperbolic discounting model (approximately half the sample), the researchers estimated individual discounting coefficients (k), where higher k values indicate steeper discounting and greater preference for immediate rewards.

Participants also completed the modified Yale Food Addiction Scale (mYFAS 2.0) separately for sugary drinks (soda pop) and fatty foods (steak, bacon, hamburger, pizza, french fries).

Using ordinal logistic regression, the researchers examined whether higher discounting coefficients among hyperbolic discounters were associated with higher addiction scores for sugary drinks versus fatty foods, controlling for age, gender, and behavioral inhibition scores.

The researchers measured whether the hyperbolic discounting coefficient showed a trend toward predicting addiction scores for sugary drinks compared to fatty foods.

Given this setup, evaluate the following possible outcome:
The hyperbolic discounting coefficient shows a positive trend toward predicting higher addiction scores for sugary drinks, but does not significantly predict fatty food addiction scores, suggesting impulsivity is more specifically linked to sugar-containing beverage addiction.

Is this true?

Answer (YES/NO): YES